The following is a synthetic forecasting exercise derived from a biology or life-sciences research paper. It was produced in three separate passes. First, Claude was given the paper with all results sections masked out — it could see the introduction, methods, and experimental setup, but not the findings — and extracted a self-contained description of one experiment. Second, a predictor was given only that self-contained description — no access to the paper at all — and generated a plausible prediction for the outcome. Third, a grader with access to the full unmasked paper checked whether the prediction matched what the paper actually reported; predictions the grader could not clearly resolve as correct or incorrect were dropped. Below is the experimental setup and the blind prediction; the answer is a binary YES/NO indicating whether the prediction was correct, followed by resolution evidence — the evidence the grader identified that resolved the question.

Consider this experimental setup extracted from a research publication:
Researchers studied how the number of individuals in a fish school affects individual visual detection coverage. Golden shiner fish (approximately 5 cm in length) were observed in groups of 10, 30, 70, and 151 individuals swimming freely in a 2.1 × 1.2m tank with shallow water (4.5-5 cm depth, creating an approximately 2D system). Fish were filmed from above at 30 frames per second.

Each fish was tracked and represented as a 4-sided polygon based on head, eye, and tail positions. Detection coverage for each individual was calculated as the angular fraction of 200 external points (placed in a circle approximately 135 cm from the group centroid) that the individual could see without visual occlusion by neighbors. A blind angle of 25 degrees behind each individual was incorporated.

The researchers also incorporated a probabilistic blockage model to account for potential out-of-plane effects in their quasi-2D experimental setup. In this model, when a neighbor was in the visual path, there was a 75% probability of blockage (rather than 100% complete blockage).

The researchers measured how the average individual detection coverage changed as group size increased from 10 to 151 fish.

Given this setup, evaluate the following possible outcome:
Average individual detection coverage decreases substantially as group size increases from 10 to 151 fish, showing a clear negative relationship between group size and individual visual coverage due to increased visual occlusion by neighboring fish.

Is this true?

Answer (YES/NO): YES